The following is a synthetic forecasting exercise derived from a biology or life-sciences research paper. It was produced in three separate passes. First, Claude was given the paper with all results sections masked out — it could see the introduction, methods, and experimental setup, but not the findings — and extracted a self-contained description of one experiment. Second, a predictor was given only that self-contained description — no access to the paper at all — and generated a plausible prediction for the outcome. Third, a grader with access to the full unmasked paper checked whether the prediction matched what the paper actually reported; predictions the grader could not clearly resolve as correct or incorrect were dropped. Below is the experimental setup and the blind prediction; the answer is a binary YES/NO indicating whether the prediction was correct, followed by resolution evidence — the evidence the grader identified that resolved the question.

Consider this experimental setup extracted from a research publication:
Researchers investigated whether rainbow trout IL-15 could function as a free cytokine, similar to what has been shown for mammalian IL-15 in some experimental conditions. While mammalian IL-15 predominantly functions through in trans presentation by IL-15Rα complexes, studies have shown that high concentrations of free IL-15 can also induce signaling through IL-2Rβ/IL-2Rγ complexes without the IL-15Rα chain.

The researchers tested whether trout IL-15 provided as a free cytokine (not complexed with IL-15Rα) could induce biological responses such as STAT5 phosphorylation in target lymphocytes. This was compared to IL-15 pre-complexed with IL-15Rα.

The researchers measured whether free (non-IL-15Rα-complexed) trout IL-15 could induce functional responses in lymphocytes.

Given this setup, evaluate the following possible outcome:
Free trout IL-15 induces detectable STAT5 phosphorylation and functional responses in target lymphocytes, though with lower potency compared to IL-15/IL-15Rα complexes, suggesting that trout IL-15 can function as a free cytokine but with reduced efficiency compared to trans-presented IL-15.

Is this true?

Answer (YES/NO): NO